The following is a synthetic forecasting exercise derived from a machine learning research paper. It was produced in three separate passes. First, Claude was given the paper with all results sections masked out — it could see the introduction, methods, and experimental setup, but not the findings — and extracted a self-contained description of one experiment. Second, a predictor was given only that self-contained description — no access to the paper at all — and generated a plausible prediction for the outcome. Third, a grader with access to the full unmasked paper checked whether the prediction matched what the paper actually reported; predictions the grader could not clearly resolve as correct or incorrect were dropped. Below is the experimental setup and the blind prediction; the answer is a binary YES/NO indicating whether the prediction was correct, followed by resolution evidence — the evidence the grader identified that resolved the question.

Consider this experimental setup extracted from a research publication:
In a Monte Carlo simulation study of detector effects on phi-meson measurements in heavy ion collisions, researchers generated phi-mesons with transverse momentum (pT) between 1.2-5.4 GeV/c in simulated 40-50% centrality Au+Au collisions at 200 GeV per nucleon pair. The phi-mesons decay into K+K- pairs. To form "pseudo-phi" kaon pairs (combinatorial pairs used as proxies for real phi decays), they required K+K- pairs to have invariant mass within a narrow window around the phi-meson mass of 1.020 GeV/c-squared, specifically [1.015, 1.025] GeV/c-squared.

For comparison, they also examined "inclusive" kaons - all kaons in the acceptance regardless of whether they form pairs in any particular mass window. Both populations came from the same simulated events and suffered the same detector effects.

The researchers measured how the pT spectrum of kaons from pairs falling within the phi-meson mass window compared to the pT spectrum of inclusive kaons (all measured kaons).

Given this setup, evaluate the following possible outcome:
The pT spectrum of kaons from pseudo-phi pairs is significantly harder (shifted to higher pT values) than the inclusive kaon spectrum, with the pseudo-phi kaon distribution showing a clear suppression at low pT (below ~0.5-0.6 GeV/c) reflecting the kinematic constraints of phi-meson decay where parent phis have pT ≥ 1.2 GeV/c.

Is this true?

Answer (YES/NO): NO